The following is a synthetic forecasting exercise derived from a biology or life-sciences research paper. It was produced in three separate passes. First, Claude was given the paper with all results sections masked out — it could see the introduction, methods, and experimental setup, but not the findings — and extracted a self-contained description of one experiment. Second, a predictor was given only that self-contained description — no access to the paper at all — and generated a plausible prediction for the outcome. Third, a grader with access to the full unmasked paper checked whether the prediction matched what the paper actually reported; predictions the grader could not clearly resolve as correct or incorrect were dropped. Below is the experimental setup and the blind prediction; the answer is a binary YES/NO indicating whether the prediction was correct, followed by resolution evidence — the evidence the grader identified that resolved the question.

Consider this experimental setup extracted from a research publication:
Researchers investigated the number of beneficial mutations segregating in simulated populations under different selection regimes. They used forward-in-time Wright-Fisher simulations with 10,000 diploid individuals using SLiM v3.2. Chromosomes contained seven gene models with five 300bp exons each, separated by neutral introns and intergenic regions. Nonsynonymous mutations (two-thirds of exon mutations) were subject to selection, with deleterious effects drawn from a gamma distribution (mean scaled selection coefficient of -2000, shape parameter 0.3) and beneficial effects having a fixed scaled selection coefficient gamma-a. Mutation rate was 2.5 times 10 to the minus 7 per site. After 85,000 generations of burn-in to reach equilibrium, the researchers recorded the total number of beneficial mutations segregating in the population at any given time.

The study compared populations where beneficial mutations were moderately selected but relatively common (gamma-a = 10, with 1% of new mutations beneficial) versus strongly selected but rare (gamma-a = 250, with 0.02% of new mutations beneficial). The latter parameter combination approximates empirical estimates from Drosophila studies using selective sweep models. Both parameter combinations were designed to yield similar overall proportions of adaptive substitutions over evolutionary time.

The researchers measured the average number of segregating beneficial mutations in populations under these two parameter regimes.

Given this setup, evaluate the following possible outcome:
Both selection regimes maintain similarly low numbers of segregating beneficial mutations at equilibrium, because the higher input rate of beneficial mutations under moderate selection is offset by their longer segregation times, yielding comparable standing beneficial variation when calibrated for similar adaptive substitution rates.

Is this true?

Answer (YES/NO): NO